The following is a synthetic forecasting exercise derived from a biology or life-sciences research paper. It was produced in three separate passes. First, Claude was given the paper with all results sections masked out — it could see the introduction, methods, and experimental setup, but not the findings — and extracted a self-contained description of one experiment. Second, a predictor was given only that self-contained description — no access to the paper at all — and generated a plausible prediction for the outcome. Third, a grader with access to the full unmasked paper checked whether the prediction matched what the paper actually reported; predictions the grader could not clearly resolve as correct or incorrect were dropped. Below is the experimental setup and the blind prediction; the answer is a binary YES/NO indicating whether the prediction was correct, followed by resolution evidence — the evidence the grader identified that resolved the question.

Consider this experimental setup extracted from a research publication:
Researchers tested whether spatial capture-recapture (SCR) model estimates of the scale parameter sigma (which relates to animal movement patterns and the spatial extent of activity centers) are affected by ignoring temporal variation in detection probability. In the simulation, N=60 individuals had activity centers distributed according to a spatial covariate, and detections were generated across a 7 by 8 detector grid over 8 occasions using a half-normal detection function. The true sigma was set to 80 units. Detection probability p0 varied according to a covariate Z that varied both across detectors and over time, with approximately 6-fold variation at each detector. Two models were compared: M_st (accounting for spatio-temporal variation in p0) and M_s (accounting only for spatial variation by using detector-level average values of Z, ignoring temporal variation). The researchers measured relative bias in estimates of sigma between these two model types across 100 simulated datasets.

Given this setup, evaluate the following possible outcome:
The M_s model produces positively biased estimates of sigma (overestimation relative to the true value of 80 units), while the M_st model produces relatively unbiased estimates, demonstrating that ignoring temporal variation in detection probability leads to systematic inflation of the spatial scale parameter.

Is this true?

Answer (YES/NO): NO